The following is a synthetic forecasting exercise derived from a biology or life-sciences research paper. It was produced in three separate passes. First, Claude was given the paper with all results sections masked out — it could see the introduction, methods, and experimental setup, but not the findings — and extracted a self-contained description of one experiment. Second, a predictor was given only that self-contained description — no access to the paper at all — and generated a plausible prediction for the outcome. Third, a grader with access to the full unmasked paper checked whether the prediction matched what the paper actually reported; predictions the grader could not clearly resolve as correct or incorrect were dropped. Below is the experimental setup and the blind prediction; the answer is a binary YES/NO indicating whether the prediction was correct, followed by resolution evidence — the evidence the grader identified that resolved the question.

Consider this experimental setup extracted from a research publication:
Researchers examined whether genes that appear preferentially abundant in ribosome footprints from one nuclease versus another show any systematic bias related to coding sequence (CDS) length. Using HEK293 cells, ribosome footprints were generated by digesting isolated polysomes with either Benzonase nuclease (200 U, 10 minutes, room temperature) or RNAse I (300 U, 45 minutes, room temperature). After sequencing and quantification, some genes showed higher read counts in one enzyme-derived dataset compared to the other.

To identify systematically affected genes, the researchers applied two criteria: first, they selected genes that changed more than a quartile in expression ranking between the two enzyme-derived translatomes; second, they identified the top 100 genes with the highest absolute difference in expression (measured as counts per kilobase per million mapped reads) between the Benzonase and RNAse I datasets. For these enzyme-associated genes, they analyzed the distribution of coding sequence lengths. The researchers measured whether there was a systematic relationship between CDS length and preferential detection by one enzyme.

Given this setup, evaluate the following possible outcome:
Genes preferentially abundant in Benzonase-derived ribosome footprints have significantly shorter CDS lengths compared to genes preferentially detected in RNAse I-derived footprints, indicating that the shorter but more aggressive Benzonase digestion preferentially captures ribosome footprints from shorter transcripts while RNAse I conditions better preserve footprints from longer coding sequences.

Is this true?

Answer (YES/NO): NO